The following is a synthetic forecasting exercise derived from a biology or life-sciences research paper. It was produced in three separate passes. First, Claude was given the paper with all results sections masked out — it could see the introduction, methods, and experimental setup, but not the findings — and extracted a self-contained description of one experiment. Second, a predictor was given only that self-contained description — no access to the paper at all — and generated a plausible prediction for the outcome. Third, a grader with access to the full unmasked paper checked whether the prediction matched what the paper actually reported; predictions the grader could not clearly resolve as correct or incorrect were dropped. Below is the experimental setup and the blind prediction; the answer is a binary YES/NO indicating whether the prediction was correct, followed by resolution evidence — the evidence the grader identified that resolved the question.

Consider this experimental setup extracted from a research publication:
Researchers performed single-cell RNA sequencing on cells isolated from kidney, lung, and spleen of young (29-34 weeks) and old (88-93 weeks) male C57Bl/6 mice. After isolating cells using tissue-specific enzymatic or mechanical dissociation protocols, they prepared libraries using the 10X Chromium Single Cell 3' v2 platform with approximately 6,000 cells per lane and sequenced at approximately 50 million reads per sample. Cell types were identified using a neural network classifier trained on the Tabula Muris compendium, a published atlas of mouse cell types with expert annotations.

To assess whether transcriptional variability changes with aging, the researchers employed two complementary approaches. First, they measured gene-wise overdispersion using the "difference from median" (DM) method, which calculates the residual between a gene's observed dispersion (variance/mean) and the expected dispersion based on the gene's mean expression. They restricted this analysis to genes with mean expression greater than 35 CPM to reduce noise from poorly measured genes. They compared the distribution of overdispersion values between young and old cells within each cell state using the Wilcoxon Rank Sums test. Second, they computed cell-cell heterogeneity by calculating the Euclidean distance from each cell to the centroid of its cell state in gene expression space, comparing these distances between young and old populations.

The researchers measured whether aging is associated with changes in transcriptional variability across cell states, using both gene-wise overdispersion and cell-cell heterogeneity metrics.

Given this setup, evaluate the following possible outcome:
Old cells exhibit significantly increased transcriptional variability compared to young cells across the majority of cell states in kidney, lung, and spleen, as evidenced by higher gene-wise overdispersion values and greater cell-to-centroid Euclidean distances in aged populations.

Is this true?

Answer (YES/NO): NO